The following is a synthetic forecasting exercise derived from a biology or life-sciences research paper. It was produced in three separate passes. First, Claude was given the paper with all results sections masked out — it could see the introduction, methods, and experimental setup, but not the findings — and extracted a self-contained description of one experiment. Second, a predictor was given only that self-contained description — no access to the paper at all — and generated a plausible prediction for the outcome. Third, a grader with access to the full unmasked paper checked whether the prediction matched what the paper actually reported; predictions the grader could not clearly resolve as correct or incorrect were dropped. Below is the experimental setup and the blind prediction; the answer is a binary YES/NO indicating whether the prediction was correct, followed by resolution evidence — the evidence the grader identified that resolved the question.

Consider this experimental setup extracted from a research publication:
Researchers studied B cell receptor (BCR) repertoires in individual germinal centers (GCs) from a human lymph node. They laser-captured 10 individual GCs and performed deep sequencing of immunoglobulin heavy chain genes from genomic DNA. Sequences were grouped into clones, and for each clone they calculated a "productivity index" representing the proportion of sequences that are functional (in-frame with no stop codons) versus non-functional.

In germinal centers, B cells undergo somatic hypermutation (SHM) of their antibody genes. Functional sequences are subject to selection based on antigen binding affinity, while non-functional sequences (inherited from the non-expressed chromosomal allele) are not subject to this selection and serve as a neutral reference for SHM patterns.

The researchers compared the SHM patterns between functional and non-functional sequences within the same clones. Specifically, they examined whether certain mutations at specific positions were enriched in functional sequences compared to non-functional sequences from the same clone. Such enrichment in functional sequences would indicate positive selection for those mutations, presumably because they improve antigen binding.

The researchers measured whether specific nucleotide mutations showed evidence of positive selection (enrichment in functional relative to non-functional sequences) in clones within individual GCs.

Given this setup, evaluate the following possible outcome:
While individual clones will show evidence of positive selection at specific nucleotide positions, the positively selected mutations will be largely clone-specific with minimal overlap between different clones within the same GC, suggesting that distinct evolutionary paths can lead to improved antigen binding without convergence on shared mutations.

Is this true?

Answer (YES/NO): YES